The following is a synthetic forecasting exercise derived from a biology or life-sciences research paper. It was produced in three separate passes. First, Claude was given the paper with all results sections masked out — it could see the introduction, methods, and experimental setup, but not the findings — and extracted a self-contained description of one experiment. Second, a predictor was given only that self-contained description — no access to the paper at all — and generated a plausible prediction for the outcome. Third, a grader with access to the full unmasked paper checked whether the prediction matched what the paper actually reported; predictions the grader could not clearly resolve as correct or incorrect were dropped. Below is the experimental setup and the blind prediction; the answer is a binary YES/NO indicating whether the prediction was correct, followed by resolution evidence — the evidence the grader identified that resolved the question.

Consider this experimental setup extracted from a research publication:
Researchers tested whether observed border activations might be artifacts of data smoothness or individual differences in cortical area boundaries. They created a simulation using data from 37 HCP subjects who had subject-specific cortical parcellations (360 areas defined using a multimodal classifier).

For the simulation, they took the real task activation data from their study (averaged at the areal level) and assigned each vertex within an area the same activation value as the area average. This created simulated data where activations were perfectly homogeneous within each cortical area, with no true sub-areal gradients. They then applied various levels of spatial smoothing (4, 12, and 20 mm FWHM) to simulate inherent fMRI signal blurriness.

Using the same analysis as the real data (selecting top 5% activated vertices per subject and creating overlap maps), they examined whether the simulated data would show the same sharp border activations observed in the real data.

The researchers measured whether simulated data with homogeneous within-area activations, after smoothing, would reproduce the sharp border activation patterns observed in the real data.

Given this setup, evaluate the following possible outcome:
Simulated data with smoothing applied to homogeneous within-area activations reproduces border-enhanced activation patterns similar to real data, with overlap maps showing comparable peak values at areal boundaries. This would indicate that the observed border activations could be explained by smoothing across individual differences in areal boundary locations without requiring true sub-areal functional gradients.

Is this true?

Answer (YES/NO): NO